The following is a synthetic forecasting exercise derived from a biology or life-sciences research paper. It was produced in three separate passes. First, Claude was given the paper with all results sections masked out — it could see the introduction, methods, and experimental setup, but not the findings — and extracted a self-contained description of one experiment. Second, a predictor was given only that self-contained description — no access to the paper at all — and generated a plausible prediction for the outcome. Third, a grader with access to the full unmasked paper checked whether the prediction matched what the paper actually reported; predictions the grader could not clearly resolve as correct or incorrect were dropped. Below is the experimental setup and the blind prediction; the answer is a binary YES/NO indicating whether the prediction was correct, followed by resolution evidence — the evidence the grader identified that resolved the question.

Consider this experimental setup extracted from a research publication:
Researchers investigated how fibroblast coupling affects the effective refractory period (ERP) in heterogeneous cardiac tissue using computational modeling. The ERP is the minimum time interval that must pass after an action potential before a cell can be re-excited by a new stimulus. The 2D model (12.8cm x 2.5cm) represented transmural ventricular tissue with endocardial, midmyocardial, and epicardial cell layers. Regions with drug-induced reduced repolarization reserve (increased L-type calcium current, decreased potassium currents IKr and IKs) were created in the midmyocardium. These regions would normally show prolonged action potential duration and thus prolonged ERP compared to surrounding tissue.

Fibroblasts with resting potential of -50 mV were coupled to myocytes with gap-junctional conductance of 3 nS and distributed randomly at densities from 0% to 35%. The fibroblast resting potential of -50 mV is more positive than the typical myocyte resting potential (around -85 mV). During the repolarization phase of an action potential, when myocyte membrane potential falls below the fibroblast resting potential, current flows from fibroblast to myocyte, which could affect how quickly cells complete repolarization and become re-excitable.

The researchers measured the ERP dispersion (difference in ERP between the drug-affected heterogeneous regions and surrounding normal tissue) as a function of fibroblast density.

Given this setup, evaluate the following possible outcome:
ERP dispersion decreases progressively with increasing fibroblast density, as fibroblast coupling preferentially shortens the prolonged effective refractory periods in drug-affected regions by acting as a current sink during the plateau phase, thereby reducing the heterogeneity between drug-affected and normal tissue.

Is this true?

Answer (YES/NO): NO